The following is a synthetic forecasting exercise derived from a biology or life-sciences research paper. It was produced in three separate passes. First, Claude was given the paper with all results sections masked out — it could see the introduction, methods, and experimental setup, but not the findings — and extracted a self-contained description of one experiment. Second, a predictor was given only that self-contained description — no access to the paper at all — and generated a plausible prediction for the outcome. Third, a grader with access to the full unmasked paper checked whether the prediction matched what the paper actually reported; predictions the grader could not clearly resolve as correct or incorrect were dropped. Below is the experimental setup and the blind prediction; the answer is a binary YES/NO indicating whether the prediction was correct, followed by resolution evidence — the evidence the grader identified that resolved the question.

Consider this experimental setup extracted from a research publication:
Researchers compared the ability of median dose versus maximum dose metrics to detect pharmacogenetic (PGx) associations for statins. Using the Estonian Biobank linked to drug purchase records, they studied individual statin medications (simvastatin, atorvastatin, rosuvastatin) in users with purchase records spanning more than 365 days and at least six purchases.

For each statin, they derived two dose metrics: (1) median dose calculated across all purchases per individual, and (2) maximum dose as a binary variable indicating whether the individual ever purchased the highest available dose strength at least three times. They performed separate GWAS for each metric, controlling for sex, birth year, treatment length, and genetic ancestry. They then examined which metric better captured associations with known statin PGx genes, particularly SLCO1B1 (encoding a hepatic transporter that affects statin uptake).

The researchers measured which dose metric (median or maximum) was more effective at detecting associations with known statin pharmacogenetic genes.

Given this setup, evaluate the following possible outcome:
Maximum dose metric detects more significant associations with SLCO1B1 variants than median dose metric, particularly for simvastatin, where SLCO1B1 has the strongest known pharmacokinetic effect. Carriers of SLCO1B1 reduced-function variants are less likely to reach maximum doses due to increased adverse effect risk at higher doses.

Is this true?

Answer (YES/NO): NO